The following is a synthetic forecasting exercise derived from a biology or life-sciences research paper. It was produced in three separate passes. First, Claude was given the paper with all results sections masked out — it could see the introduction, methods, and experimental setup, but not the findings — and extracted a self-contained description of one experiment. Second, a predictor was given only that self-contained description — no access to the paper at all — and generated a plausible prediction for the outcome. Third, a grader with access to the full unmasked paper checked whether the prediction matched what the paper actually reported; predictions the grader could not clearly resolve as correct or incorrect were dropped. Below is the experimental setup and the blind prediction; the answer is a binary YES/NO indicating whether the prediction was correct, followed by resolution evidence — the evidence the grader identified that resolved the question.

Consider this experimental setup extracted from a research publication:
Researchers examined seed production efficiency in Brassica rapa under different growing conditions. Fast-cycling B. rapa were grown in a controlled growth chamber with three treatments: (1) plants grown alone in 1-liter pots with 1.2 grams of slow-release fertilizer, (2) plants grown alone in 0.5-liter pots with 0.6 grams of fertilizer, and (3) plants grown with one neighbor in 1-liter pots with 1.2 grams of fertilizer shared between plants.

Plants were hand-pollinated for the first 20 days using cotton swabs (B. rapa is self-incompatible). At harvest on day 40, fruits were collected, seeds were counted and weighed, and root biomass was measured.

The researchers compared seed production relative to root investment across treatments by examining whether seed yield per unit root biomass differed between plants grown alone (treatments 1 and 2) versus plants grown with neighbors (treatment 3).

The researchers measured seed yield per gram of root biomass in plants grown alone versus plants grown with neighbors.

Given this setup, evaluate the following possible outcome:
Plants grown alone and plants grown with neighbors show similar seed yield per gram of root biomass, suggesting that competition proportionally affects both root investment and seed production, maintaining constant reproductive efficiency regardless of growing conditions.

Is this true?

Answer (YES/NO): YES